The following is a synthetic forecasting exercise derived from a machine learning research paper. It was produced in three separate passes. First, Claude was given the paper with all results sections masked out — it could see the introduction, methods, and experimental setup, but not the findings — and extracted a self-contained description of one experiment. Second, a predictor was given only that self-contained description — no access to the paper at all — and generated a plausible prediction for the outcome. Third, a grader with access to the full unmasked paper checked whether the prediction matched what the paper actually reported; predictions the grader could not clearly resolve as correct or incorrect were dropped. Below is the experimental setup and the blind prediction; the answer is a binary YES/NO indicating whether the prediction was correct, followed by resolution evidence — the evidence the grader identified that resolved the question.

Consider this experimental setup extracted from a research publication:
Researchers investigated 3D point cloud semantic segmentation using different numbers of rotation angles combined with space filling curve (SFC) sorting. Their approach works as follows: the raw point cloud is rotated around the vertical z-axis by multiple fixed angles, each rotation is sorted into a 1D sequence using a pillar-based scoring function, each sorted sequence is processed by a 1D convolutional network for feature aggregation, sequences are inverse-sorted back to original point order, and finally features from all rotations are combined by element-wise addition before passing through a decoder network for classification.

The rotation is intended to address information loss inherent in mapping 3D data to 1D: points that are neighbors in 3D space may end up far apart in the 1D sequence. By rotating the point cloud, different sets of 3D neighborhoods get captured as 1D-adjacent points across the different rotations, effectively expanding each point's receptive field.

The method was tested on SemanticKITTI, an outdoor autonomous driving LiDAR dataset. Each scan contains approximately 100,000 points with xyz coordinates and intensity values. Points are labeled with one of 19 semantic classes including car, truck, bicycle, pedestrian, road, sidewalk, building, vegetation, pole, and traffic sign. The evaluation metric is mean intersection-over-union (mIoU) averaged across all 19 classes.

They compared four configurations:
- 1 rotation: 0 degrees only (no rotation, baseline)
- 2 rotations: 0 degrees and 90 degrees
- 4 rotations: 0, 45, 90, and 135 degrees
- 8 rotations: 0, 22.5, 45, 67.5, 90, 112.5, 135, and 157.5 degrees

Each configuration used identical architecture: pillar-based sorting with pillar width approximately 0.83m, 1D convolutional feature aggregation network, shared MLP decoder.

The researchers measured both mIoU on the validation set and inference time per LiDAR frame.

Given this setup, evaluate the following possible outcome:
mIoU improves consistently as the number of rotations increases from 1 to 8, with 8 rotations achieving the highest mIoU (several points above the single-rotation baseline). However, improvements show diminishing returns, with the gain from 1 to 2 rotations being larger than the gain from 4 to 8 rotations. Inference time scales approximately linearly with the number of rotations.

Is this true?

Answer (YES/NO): NO